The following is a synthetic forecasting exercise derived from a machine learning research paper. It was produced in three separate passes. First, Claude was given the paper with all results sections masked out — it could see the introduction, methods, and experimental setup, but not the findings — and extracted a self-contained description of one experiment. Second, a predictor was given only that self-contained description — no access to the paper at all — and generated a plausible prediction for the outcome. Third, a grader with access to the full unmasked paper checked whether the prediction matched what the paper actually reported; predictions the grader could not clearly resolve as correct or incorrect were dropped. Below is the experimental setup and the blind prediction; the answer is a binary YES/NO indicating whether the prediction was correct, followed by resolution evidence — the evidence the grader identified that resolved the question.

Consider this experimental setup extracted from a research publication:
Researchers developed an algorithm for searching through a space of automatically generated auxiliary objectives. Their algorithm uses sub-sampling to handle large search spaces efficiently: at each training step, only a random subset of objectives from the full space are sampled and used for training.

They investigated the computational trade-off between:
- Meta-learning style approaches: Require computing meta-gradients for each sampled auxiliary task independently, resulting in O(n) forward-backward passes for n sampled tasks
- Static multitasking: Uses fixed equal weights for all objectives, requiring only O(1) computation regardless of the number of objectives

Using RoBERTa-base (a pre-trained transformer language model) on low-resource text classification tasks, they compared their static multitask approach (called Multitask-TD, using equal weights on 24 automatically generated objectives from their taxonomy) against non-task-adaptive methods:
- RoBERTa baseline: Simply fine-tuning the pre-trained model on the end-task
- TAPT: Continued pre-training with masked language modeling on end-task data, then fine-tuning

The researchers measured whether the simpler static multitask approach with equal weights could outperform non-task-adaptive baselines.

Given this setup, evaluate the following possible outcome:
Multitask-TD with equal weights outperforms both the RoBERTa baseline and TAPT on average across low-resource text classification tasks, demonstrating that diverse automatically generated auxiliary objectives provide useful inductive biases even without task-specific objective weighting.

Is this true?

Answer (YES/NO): YES